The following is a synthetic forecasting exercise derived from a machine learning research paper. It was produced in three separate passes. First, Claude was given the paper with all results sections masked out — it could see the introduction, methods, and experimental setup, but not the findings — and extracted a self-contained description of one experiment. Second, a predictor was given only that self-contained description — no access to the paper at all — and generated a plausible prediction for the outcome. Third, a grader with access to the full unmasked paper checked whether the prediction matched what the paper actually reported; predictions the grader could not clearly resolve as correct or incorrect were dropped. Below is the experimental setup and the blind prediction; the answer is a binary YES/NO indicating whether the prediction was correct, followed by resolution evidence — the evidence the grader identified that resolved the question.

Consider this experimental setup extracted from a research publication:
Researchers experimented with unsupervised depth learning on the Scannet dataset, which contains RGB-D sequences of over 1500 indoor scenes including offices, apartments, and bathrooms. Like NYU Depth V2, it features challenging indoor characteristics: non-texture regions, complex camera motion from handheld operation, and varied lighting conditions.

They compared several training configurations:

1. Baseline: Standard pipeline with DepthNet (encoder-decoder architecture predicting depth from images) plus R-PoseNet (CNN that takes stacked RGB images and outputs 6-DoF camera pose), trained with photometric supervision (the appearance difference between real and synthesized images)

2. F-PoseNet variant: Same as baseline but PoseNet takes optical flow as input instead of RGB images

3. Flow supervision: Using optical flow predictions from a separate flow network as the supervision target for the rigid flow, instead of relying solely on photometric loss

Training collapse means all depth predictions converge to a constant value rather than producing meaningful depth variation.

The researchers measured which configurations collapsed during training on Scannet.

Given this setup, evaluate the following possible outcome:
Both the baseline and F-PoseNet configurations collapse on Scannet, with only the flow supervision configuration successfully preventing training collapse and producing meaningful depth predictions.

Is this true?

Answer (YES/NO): YES